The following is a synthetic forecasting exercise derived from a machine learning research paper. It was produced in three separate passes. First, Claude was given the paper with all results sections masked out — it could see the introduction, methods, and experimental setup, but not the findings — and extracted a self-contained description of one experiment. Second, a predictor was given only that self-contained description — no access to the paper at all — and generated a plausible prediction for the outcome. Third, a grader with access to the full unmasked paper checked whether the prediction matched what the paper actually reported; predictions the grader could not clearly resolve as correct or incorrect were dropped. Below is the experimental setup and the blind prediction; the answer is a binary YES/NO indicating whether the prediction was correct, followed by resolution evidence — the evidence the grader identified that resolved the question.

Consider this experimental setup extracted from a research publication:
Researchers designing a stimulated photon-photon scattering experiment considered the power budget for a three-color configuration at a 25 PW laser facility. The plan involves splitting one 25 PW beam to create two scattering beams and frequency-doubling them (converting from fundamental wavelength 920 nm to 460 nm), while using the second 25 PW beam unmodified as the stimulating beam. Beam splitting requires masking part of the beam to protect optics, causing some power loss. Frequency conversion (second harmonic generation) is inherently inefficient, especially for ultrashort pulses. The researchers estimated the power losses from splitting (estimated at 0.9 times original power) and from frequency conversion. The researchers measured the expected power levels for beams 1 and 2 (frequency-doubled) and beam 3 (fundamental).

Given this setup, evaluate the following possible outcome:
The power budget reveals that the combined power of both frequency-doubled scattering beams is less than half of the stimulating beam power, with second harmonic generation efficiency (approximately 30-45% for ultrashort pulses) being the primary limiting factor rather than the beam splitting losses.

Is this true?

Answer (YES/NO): NO